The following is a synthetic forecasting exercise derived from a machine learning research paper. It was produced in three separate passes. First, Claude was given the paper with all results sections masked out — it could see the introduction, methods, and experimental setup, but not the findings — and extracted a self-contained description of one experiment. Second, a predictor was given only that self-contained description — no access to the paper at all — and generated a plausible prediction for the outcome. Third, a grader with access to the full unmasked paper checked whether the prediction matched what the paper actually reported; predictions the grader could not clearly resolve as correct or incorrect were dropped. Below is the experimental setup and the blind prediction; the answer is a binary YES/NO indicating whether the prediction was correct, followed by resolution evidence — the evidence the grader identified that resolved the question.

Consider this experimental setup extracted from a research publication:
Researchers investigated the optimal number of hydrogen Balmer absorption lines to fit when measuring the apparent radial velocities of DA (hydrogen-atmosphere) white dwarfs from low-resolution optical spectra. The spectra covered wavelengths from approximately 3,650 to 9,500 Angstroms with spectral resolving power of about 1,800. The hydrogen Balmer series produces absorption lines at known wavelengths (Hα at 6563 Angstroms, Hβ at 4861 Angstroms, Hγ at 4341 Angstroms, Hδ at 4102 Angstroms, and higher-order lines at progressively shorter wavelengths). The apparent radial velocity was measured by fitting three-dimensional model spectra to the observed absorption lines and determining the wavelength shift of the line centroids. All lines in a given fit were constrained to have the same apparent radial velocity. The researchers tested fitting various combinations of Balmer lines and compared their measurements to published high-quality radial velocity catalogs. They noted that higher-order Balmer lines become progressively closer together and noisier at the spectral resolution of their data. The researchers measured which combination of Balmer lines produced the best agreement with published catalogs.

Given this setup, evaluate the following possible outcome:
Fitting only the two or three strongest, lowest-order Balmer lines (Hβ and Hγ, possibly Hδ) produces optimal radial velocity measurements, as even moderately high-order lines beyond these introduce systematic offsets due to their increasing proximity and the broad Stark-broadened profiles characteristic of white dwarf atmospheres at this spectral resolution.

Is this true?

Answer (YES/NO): NO